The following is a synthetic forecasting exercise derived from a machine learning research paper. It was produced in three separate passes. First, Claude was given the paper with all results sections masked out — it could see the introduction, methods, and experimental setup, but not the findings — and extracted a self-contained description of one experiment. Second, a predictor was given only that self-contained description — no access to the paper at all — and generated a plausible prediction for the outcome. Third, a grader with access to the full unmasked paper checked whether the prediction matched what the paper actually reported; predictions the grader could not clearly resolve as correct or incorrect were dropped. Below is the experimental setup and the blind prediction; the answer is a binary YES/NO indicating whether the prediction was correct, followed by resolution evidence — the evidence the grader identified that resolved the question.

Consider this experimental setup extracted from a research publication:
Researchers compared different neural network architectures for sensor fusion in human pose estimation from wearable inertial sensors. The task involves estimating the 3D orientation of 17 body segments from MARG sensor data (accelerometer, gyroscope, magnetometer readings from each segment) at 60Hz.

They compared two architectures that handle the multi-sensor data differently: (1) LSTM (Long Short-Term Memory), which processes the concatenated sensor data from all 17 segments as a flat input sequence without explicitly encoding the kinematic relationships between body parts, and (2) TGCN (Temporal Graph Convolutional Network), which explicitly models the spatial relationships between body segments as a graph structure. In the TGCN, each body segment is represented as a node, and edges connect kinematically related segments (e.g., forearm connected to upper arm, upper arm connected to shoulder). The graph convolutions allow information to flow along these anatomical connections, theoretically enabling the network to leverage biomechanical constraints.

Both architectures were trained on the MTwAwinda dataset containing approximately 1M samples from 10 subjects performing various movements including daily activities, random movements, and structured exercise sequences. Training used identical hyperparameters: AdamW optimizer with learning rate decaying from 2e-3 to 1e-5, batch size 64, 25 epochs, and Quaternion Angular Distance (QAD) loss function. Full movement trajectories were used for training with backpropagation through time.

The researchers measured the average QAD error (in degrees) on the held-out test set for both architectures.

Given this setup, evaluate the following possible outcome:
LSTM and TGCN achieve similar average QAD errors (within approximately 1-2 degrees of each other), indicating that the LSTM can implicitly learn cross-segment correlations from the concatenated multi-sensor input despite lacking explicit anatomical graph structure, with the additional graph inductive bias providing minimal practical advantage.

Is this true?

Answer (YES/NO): NO